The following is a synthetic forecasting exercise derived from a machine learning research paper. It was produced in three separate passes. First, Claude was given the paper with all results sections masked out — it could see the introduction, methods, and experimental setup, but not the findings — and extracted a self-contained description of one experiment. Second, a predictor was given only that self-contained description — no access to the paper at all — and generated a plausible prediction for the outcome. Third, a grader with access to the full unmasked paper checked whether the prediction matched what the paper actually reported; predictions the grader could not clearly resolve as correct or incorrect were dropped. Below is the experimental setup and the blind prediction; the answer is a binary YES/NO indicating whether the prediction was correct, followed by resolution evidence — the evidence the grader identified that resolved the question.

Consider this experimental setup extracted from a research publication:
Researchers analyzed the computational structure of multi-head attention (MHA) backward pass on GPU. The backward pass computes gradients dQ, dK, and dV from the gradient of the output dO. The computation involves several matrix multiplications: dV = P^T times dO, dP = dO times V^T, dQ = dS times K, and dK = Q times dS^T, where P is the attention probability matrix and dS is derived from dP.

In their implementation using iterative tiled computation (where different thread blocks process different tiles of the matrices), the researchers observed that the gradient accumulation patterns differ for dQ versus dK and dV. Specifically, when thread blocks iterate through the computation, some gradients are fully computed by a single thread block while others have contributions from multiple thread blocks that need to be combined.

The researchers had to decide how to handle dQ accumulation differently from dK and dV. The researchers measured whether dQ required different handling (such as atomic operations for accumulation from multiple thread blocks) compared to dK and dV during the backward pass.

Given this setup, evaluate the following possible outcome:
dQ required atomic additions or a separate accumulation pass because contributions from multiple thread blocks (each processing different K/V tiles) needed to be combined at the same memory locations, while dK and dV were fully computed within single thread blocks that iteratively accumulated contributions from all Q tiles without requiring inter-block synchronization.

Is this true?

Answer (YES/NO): YES